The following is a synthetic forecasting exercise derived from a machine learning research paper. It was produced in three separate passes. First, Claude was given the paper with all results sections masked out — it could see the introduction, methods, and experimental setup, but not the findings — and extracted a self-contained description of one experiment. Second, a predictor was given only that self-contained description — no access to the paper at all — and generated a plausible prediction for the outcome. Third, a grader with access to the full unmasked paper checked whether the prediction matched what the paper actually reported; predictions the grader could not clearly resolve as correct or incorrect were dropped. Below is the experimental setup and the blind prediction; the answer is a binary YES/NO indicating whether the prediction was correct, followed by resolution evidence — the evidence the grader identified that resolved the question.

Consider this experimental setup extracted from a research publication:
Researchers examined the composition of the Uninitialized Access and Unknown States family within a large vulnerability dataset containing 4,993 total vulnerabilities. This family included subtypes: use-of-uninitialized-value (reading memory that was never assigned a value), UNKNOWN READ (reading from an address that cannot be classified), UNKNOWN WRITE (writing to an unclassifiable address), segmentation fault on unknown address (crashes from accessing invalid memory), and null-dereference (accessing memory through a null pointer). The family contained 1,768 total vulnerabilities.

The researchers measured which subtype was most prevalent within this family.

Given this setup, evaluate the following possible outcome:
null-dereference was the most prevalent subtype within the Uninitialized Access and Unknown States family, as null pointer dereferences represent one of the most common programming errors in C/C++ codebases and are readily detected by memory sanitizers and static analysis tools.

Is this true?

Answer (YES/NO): NO